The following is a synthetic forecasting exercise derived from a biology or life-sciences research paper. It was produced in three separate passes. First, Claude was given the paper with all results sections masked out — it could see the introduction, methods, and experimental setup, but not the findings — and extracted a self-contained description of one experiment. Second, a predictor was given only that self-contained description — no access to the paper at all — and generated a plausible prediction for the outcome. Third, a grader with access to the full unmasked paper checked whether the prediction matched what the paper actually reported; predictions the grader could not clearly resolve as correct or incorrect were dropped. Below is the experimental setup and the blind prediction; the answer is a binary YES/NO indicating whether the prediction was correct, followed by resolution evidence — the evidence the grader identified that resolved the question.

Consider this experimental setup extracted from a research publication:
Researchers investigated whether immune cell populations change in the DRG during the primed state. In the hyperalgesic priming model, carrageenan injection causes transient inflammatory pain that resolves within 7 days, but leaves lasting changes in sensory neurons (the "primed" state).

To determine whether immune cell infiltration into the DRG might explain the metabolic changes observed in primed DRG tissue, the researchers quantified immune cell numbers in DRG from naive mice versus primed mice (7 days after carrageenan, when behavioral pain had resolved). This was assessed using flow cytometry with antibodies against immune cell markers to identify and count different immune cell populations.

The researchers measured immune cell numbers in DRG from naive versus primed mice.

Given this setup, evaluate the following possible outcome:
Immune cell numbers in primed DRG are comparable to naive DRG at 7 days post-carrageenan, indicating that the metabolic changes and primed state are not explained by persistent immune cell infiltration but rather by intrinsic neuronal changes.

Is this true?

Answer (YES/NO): YES